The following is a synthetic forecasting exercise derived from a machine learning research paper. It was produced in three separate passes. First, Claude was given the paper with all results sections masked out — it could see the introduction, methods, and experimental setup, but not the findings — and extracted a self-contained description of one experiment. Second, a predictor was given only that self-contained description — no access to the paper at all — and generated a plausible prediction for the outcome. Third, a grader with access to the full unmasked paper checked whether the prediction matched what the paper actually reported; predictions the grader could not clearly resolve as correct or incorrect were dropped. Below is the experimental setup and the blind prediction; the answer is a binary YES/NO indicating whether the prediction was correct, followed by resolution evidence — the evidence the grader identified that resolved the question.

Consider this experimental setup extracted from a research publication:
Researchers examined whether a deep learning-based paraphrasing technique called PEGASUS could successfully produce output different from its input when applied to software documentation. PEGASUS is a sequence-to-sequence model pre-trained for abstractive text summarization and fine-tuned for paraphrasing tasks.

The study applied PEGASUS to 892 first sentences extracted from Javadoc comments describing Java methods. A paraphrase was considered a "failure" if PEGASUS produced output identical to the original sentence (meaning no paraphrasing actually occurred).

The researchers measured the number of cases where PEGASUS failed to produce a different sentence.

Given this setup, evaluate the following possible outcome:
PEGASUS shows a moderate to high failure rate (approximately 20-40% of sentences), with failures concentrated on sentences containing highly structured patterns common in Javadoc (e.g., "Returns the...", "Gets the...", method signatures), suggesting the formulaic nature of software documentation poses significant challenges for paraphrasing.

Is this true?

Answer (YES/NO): NO